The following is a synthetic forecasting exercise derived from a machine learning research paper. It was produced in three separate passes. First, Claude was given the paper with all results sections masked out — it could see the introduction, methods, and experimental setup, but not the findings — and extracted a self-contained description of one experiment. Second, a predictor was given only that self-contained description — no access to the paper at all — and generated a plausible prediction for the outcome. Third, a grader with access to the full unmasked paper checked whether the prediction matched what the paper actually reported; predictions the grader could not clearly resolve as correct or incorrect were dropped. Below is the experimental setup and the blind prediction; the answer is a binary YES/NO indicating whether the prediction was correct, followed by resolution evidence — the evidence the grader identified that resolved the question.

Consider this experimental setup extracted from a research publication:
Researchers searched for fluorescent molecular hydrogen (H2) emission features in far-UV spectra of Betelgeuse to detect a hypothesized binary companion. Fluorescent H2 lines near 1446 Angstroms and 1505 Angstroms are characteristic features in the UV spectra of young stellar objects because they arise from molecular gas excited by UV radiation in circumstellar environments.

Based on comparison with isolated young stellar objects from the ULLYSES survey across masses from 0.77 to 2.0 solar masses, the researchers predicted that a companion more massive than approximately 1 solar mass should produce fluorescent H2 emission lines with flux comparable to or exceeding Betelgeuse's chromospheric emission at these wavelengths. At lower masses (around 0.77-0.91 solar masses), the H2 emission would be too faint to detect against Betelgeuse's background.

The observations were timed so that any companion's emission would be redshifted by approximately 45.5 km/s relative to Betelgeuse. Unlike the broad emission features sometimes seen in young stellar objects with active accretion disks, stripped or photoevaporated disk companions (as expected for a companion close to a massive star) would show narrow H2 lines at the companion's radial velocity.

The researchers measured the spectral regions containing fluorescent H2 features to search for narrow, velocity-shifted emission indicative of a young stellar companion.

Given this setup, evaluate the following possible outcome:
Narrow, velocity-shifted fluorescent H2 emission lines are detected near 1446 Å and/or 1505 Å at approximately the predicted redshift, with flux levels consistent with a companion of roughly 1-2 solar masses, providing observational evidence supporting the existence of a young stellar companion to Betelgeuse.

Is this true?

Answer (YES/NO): NO